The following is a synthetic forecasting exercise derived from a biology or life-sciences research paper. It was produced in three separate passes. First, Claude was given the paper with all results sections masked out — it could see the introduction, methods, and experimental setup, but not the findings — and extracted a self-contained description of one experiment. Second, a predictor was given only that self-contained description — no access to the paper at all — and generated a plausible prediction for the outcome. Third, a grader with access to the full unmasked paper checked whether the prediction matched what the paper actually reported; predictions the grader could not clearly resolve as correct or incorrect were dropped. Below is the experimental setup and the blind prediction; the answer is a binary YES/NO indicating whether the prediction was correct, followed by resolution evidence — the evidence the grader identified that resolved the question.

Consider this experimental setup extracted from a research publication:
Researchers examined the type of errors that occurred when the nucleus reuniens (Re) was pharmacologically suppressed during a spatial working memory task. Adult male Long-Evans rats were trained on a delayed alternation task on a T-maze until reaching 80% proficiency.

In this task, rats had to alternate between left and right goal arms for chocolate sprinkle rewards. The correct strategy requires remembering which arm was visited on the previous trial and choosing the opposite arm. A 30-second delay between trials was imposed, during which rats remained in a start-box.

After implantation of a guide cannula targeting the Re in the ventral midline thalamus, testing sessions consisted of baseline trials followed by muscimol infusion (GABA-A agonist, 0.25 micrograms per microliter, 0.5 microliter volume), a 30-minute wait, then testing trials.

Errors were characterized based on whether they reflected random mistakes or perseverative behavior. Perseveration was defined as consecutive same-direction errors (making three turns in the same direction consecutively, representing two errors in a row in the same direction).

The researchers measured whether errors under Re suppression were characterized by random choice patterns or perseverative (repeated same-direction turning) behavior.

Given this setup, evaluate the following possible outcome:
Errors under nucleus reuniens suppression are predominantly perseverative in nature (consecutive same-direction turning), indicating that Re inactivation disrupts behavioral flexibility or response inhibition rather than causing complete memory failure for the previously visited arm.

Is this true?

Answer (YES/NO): YES